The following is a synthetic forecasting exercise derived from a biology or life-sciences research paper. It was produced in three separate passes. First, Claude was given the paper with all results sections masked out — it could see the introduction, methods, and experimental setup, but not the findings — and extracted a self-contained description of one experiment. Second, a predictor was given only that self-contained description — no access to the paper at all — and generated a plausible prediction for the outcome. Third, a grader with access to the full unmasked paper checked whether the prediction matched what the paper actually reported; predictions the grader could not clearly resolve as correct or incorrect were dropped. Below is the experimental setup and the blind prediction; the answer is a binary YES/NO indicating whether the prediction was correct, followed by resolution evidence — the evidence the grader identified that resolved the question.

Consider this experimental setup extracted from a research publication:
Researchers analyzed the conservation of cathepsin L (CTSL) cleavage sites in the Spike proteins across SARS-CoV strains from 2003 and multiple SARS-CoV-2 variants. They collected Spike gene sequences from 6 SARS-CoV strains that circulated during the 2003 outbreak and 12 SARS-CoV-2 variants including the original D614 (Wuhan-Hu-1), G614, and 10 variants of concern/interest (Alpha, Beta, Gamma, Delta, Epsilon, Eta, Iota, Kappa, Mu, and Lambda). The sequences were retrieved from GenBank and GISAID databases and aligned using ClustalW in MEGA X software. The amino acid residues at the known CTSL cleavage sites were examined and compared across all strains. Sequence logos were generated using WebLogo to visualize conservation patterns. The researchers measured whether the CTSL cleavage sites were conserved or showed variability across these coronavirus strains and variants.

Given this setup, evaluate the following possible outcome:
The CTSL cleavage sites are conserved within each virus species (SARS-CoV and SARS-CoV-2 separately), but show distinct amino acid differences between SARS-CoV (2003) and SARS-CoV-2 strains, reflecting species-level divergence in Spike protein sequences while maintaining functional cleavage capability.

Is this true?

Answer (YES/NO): NO